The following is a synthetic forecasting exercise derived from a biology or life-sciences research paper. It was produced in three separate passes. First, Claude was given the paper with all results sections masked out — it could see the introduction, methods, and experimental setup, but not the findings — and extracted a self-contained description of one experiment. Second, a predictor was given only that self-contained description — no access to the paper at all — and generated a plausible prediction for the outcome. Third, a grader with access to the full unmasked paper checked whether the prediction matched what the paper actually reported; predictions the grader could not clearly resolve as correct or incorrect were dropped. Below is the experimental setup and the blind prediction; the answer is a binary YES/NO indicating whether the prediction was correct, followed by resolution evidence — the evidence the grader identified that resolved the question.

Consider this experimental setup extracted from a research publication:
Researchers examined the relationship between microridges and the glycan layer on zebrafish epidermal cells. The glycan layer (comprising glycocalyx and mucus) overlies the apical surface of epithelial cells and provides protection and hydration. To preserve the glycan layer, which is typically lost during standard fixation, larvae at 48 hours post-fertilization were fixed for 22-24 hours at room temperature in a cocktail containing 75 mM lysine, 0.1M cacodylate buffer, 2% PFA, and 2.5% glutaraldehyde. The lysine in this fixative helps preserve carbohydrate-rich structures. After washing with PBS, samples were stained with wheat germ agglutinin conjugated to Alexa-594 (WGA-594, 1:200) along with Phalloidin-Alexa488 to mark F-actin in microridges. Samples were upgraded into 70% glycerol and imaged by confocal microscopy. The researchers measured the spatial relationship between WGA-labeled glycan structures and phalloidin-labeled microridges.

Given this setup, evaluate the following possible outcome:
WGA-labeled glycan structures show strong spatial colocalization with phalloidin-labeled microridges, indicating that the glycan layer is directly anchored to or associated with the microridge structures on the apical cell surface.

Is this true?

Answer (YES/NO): YES